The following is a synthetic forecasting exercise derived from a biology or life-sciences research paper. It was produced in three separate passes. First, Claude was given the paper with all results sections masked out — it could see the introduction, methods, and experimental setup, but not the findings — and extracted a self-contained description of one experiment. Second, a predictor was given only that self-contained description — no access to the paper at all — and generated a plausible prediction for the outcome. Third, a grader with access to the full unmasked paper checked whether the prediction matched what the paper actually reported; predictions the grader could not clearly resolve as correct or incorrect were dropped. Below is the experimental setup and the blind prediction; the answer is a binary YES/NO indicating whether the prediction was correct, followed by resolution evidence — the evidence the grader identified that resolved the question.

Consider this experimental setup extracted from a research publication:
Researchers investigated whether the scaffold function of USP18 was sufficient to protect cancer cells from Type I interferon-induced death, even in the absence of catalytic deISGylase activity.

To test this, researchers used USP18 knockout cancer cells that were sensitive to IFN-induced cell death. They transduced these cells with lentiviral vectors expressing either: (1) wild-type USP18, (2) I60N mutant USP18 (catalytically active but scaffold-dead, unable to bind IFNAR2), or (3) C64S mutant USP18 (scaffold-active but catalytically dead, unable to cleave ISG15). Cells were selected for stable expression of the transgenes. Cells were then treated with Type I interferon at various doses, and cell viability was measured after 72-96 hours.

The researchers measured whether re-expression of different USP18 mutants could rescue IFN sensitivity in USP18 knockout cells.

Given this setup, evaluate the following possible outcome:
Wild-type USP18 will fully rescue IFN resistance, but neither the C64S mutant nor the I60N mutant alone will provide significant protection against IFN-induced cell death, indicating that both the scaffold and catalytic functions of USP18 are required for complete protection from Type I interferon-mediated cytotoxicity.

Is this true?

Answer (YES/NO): NO